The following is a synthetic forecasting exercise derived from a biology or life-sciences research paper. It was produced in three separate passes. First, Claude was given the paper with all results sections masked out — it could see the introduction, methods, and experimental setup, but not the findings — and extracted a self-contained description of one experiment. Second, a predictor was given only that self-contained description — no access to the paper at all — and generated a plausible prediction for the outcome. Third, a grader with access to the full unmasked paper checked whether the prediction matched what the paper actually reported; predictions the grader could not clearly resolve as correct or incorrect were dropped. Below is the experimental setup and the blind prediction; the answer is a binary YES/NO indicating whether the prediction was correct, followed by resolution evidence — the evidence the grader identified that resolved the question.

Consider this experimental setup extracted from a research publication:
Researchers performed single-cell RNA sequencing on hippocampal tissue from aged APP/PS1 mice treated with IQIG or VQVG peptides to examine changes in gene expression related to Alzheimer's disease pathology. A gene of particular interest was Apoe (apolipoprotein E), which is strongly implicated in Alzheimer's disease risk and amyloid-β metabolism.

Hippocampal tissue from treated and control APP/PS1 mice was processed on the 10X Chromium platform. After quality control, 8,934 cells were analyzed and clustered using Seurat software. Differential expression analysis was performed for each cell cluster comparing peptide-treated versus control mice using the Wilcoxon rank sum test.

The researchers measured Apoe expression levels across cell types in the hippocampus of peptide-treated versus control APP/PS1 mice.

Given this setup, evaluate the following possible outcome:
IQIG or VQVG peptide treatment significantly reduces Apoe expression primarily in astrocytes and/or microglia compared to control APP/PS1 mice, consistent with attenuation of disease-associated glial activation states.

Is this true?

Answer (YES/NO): NO